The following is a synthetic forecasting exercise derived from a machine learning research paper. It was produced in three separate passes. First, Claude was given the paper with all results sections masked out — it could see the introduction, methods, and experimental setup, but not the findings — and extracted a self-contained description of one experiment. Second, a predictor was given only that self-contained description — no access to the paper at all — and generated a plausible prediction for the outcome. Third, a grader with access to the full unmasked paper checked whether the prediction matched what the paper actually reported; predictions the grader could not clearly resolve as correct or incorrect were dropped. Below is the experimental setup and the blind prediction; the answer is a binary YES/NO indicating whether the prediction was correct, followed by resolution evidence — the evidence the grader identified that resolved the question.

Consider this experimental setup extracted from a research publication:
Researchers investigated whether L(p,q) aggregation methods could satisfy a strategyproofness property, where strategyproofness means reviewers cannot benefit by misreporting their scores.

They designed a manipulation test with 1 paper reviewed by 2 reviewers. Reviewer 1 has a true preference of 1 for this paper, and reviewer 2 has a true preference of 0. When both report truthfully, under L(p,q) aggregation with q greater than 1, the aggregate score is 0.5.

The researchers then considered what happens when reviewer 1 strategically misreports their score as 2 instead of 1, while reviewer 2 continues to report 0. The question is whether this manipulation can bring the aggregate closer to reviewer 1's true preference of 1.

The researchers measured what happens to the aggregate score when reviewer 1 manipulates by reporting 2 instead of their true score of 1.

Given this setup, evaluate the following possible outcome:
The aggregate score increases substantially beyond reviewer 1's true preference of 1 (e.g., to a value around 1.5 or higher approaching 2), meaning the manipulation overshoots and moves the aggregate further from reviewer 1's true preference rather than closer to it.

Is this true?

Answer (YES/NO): NO